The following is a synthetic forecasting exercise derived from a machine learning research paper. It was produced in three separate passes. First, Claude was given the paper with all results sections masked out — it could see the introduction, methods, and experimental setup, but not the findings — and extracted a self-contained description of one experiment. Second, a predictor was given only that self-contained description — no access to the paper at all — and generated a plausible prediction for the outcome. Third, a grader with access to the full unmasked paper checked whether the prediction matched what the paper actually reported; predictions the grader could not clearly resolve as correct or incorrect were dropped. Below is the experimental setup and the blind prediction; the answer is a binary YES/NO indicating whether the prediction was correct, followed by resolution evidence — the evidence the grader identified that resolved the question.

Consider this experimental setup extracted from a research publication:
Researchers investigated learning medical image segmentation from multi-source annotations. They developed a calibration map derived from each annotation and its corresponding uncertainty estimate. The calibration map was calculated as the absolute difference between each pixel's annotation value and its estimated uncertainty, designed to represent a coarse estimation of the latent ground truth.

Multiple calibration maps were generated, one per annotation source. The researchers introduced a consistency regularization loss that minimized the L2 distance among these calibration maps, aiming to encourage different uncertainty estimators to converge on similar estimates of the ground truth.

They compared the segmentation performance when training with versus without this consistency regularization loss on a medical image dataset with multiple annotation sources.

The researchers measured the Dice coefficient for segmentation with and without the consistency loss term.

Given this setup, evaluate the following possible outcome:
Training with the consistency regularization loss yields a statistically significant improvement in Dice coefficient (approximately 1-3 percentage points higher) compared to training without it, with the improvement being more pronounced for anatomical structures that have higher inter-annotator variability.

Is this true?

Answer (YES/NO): NO